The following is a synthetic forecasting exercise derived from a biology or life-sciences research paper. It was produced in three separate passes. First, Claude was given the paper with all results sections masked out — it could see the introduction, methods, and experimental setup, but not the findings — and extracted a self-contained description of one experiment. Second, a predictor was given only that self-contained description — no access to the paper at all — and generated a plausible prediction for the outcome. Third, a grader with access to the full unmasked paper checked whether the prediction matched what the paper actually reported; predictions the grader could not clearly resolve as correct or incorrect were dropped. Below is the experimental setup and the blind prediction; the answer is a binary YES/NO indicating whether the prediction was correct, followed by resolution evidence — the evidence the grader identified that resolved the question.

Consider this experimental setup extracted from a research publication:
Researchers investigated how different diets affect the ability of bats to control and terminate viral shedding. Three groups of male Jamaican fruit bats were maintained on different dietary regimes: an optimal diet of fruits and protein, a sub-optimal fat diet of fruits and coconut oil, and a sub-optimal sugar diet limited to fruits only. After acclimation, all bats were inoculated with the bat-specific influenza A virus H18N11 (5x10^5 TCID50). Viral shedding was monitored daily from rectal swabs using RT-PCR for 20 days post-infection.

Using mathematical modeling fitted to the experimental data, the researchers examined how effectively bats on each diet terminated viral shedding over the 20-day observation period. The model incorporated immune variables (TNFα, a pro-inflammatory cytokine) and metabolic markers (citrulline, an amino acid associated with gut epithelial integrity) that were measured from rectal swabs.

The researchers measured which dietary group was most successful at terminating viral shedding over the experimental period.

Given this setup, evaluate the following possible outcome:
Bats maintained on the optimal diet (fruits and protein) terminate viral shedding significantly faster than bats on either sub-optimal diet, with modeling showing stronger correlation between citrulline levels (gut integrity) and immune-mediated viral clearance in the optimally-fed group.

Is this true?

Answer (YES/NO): NO